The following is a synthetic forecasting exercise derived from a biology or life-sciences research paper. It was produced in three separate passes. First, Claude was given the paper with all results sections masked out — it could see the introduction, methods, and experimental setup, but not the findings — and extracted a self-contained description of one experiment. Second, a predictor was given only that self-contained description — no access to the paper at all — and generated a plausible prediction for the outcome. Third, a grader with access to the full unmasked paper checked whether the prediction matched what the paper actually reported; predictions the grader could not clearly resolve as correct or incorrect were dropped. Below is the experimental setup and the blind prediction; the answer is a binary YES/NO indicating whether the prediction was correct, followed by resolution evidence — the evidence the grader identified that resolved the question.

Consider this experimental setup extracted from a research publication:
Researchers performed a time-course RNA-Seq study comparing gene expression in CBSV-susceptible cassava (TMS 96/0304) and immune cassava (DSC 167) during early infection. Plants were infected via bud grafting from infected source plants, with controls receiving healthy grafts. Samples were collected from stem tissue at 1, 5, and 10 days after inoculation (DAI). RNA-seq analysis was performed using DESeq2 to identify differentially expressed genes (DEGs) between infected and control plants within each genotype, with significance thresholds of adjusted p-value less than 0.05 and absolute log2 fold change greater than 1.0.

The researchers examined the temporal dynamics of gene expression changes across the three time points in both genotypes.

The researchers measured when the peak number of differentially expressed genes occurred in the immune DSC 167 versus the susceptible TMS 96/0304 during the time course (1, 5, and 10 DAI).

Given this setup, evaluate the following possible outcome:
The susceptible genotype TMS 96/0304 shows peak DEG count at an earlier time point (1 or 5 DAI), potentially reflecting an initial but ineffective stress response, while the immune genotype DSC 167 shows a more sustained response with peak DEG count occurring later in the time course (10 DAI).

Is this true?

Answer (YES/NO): NO